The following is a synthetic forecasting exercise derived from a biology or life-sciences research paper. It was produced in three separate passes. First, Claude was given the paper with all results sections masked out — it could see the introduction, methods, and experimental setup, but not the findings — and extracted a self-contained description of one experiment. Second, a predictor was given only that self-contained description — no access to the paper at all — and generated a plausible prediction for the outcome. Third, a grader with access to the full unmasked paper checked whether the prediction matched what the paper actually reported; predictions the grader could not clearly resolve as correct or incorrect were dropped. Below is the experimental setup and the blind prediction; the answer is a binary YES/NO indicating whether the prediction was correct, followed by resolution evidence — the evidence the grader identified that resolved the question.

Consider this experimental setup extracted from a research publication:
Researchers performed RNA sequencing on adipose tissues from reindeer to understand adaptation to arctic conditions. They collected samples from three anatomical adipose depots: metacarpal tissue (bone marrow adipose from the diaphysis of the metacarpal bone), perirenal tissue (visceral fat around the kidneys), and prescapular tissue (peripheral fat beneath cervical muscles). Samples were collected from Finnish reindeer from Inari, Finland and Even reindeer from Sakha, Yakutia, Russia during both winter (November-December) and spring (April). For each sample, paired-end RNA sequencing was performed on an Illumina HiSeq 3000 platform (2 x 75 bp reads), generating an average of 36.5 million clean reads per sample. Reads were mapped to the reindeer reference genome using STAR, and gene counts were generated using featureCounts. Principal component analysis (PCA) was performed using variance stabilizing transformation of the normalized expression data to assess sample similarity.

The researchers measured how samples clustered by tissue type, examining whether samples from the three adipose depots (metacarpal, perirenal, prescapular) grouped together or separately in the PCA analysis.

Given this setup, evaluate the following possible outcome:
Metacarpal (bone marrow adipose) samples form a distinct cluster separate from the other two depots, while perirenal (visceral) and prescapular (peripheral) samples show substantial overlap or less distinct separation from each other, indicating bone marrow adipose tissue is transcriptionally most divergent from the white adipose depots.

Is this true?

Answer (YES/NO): YES